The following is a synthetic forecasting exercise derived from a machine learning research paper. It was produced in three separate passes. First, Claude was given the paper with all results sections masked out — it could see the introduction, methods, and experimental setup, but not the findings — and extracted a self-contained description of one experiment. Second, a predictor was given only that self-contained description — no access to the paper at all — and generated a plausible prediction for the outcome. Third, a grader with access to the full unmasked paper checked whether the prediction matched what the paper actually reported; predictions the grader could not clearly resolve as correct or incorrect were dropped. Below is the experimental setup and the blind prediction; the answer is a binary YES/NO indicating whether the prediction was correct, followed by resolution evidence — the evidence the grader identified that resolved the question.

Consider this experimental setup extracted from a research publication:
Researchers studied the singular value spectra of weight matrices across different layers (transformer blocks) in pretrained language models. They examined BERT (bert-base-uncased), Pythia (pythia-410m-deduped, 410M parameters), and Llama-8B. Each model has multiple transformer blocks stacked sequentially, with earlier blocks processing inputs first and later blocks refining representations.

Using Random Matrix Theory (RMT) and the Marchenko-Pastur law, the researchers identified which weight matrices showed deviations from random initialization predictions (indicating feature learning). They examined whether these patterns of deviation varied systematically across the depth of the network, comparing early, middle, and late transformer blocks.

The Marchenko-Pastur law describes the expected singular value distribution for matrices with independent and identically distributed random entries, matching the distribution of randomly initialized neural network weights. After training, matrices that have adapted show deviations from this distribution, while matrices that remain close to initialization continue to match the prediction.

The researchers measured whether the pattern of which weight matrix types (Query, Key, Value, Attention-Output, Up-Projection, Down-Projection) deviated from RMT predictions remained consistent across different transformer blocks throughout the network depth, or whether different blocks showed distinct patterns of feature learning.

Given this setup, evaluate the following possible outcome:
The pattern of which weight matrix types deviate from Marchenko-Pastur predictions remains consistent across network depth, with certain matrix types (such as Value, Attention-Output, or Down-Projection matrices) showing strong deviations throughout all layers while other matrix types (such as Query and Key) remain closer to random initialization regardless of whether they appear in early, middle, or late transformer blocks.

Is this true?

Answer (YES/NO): NO